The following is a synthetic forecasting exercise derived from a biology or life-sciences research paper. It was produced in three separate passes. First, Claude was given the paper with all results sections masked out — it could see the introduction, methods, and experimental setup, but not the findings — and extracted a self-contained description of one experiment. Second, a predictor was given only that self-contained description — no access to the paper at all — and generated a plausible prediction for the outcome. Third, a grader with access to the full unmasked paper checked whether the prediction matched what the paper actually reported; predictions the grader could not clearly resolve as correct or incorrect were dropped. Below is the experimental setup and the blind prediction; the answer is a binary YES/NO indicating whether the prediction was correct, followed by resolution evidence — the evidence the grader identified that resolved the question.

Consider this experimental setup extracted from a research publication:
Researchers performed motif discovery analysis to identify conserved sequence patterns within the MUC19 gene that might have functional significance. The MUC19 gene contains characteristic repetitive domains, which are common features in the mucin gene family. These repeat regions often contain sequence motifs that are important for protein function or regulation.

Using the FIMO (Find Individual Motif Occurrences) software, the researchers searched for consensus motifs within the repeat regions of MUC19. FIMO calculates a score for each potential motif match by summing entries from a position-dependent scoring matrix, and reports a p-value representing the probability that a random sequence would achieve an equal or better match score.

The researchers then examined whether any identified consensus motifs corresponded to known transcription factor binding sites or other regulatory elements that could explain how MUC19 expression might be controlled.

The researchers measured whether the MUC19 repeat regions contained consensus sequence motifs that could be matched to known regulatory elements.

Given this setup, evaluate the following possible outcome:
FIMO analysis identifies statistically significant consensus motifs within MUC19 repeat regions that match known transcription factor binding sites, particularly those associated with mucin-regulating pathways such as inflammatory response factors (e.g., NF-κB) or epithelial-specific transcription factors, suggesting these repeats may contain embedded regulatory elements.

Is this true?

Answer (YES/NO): NO